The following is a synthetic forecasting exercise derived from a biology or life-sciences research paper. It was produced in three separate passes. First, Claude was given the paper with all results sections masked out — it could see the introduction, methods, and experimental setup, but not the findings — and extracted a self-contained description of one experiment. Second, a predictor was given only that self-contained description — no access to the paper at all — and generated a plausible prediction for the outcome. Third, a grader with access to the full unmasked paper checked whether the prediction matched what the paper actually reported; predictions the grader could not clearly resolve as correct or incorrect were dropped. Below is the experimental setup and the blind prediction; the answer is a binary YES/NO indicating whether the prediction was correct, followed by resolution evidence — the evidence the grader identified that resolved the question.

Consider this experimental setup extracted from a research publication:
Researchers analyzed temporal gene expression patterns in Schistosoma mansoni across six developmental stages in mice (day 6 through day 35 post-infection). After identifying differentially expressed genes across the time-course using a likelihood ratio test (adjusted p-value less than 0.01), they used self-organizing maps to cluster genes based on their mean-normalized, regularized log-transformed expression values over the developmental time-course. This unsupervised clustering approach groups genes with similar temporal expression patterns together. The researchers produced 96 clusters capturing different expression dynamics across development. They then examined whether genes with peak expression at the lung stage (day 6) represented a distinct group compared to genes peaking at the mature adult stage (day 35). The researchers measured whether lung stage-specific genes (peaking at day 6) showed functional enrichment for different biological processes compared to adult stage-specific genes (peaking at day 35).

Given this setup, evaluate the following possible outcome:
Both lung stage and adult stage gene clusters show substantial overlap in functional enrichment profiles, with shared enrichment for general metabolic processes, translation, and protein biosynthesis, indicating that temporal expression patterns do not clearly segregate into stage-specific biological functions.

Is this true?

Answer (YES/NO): NO